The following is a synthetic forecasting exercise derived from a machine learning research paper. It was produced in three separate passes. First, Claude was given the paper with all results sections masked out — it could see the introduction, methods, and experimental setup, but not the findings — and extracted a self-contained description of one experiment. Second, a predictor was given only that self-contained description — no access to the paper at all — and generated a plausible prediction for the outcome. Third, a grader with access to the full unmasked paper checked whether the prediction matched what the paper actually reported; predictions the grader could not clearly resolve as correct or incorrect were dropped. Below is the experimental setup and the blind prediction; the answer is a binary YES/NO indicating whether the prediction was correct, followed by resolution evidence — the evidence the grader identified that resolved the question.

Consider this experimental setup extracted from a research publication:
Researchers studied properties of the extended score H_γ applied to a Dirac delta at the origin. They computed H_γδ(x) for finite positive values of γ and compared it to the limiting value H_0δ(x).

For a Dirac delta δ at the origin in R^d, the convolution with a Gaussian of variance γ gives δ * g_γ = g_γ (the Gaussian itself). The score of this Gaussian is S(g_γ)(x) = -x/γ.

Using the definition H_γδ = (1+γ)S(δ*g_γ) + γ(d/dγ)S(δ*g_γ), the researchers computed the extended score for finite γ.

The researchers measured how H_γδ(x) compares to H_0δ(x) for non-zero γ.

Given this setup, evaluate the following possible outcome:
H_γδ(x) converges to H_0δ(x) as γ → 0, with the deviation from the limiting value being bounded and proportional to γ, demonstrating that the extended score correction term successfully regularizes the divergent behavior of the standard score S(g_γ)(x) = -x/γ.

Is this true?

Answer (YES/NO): NO